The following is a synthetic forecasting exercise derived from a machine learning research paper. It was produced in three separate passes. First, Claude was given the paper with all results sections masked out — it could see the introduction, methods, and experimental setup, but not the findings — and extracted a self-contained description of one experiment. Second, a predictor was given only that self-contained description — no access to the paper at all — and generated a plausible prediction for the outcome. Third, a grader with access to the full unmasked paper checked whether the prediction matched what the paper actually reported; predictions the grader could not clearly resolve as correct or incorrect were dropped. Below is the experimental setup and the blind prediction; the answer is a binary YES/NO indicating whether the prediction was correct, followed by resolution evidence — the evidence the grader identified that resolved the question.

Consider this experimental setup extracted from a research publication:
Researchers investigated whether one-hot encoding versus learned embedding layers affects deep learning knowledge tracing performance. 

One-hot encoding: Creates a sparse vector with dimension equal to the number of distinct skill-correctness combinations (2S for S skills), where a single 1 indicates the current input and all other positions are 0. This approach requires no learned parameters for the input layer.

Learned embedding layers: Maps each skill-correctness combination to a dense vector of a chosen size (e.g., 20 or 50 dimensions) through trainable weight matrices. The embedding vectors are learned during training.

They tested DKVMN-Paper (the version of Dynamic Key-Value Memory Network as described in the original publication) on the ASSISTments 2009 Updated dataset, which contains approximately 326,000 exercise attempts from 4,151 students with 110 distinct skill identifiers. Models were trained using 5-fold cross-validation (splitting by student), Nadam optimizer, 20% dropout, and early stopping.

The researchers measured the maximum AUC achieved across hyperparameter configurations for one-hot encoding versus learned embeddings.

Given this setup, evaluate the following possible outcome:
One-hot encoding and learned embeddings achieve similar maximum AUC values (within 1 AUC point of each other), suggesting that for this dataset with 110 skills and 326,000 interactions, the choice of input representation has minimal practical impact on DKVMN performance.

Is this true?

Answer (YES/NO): NO